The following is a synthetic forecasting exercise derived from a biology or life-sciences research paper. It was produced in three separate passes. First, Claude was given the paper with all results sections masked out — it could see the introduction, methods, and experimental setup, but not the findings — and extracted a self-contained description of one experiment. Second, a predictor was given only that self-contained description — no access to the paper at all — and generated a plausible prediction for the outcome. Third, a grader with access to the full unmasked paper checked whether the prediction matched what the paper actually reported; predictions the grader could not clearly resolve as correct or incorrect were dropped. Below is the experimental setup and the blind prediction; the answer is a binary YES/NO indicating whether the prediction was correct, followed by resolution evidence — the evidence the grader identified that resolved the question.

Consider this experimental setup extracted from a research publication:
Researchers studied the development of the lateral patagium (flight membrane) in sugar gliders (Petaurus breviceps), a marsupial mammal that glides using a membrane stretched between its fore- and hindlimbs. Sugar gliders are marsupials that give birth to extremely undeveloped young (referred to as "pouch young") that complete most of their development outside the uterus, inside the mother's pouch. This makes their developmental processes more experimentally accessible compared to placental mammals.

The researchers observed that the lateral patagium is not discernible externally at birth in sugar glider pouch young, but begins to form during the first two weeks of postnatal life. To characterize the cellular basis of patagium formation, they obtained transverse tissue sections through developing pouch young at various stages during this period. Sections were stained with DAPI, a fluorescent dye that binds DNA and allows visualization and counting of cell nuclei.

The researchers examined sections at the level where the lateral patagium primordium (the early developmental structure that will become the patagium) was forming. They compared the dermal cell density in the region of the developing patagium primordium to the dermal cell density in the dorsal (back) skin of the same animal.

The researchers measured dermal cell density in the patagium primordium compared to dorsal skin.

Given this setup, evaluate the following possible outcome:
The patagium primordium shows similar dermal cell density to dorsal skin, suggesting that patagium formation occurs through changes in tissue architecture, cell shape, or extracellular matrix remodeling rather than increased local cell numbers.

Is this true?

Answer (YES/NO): NO